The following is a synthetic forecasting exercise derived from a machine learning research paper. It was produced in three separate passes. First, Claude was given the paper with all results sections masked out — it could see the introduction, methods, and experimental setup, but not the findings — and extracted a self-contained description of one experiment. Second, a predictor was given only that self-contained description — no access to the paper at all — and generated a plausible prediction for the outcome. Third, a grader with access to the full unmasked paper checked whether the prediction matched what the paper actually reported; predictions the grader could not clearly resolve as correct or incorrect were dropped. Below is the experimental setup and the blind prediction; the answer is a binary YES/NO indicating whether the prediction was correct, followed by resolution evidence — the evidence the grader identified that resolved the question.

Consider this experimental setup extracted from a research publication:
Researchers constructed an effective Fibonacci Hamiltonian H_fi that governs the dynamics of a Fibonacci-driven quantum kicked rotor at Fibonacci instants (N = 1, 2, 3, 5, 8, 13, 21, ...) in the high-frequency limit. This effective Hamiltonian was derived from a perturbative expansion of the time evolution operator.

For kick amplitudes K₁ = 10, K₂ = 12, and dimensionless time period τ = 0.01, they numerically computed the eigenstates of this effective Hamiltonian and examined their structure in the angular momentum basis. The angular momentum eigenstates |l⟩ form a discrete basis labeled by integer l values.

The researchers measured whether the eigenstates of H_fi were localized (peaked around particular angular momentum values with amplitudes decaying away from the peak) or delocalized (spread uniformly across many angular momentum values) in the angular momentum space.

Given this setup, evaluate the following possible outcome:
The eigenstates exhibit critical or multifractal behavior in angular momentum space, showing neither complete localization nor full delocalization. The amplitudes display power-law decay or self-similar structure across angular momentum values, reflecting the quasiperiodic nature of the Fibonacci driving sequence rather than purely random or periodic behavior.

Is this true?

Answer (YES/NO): NO